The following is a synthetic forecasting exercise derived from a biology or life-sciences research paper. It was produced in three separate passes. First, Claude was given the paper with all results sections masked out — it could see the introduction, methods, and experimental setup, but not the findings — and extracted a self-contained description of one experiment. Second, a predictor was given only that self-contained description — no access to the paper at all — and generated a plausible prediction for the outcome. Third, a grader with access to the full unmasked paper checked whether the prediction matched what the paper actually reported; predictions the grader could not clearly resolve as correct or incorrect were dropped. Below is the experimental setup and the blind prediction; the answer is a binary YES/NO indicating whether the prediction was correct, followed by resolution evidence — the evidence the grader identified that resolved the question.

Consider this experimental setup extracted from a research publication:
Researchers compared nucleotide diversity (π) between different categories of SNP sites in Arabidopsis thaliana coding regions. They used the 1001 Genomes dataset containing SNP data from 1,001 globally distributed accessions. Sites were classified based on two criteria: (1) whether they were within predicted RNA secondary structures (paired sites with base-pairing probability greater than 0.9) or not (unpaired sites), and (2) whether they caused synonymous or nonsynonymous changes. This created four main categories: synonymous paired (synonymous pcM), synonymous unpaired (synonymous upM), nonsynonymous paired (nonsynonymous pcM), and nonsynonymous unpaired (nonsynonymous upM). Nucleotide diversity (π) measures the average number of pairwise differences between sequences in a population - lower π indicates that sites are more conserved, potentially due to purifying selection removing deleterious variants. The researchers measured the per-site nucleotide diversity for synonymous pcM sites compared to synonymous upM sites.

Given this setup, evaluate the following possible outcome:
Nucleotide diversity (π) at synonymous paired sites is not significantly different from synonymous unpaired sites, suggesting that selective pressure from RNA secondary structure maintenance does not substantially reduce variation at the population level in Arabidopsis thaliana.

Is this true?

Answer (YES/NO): NO